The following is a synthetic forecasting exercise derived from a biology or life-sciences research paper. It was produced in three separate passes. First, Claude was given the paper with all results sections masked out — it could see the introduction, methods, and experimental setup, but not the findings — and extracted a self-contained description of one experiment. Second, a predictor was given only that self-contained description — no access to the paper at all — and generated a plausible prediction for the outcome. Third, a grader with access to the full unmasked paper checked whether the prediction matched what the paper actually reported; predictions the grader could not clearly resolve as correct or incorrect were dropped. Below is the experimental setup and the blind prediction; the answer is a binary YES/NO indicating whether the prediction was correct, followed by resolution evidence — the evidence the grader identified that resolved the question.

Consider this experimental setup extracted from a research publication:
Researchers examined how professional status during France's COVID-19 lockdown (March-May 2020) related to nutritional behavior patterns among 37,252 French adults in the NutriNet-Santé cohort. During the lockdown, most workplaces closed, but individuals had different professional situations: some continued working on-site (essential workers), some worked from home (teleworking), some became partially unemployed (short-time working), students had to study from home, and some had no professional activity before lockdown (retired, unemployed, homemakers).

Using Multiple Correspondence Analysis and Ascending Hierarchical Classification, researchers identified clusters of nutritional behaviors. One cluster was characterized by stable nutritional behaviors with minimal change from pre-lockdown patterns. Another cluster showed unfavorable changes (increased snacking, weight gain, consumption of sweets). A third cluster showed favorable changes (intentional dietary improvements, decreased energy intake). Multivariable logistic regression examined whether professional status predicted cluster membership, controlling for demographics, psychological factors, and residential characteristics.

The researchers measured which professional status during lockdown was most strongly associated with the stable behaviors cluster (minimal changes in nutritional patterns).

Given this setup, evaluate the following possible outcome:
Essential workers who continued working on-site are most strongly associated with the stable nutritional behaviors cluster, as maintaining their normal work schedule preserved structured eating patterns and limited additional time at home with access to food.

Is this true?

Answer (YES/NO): NO